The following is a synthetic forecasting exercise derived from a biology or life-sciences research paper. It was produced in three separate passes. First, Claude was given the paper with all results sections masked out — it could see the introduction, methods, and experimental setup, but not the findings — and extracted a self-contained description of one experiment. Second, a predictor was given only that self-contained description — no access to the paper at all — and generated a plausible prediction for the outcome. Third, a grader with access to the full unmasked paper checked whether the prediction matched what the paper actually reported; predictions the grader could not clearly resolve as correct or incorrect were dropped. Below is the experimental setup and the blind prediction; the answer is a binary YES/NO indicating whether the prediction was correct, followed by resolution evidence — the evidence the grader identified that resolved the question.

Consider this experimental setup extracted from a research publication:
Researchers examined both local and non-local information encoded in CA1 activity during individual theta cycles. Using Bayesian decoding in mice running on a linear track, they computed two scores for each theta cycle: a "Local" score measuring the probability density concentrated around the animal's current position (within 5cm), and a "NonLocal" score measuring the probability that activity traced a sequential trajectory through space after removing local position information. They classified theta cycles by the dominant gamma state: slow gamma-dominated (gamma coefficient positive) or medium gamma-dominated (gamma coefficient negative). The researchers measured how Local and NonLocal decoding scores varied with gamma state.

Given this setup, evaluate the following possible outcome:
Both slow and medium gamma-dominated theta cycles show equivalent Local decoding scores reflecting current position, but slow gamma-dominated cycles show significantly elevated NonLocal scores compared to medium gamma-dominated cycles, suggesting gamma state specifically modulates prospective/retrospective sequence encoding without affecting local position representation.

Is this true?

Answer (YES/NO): NO